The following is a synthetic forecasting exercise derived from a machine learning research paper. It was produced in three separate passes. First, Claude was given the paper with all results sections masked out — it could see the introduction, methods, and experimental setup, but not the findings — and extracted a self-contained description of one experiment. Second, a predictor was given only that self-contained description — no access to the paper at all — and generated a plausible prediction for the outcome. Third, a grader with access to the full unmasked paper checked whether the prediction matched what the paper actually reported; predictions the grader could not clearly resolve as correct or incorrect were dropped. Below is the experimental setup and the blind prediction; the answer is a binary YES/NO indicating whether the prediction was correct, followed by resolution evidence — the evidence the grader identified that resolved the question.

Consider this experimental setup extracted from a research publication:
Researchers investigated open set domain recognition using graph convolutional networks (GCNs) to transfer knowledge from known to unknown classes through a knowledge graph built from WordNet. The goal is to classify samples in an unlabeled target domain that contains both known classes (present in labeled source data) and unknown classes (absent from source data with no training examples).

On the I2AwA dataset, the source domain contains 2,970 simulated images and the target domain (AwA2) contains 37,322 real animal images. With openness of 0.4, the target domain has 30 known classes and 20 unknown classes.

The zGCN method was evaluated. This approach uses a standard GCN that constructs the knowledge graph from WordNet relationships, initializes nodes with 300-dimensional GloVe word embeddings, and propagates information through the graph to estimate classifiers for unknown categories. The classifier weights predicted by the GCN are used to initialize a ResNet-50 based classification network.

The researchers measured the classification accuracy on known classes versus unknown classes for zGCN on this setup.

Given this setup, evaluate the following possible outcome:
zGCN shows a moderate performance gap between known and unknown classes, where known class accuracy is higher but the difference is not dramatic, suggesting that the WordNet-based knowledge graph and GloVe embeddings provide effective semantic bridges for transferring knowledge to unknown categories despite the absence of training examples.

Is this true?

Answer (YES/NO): NO